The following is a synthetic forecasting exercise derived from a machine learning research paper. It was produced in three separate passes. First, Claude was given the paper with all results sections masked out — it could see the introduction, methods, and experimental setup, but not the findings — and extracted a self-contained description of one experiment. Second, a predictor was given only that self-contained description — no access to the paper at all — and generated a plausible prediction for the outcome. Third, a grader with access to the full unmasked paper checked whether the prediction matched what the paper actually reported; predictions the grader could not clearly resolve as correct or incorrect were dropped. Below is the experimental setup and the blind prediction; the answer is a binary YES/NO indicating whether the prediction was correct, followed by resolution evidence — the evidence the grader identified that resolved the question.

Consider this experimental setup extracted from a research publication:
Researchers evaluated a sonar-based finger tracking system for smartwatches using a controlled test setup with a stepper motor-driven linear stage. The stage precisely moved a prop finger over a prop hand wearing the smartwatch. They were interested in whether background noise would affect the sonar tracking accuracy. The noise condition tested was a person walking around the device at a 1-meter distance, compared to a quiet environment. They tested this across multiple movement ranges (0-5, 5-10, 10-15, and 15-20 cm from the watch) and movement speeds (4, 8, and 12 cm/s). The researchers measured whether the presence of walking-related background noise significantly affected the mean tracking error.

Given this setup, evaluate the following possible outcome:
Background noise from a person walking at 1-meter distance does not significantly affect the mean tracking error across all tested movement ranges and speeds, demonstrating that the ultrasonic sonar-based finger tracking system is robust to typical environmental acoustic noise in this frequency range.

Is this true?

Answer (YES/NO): YES